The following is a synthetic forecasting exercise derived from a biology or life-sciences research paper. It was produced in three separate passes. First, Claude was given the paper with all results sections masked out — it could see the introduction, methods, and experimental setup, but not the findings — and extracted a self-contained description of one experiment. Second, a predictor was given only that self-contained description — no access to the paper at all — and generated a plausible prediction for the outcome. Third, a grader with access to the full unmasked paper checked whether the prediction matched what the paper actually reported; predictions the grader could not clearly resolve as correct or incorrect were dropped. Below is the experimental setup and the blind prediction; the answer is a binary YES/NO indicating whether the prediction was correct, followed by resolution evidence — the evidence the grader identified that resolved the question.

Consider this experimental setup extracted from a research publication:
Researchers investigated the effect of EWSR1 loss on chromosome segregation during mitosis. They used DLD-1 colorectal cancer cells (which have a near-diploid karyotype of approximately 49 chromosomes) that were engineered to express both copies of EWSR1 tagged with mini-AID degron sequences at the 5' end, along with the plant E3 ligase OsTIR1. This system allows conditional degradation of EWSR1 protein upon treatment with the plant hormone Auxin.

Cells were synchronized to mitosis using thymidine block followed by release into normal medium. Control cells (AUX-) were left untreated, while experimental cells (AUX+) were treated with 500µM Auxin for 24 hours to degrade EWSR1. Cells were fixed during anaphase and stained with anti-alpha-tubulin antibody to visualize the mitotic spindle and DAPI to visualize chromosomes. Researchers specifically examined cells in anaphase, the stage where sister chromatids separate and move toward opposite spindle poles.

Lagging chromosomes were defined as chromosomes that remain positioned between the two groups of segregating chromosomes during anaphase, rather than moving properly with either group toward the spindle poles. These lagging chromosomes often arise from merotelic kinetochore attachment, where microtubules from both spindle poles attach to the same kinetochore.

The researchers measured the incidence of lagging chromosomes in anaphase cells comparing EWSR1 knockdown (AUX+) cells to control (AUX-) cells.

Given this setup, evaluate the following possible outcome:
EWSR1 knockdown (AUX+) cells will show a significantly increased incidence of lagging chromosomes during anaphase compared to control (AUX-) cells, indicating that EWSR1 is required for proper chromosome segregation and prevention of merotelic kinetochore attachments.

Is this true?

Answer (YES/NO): YES